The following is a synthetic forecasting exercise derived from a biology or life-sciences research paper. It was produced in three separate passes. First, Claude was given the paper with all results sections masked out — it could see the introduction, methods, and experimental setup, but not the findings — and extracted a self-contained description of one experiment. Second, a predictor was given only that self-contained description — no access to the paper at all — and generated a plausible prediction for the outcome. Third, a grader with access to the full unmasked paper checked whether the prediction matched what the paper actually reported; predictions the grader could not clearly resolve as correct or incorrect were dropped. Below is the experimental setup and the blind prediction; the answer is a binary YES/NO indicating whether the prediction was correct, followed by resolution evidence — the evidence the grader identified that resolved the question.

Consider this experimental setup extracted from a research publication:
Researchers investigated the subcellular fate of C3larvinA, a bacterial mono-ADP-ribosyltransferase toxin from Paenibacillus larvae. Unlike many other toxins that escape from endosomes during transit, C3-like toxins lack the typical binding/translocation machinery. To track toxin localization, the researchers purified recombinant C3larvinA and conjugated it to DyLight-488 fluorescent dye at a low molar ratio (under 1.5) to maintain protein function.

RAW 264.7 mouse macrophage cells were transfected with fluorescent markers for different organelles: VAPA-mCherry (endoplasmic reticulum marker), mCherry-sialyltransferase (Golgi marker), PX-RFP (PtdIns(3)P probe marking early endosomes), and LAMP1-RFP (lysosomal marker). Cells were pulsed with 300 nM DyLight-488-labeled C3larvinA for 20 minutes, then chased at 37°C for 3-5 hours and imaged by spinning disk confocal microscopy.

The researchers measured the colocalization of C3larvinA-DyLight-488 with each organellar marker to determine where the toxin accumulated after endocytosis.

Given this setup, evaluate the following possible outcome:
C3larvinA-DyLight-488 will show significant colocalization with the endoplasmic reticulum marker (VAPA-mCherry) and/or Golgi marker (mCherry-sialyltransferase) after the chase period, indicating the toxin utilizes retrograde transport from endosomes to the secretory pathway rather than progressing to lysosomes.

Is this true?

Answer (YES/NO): NO